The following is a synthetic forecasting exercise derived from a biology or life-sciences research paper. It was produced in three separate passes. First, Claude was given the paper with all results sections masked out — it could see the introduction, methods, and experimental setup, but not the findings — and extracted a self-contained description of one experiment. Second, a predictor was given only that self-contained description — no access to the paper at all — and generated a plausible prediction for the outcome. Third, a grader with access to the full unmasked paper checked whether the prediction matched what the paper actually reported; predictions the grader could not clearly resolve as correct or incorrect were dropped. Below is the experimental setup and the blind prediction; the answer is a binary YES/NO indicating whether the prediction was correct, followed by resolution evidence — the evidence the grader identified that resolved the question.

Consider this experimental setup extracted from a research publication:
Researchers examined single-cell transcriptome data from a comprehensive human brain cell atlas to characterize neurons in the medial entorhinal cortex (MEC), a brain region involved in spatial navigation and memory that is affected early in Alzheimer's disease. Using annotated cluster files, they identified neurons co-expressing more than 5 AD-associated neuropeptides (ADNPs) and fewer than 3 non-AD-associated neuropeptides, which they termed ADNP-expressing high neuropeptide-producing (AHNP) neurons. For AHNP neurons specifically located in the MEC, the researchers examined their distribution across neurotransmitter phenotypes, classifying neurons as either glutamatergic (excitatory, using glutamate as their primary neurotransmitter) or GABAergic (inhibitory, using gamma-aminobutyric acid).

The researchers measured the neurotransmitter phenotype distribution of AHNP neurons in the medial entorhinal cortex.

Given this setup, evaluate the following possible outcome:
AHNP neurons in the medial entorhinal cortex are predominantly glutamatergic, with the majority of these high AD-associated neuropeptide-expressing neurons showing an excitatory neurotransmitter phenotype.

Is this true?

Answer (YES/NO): NO